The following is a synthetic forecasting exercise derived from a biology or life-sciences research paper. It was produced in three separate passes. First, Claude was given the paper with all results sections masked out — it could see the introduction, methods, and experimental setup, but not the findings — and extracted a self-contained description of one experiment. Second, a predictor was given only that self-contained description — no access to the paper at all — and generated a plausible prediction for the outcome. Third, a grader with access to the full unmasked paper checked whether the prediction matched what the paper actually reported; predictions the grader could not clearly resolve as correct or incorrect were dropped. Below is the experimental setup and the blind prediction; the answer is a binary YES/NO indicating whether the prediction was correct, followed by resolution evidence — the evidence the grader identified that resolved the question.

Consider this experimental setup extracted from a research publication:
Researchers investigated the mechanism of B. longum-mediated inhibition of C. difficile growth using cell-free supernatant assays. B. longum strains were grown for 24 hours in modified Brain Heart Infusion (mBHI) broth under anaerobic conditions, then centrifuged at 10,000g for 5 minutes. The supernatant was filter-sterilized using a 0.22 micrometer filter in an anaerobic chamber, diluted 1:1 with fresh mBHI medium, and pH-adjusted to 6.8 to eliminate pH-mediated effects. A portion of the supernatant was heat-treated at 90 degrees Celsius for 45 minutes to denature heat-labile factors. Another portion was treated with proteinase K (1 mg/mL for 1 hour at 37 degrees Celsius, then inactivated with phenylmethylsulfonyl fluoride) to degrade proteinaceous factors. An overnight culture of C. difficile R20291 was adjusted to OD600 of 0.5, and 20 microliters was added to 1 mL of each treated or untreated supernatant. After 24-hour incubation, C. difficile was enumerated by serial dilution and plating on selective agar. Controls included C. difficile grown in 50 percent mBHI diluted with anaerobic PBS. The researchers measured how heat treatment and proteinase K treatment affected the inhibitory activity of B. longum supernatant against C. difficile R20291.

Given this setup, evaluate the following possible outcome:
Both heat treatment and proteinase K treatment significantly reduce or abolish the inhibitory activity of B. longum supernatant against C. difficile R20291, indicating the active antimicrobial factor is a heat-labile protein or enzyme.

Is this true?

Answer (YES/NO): NO